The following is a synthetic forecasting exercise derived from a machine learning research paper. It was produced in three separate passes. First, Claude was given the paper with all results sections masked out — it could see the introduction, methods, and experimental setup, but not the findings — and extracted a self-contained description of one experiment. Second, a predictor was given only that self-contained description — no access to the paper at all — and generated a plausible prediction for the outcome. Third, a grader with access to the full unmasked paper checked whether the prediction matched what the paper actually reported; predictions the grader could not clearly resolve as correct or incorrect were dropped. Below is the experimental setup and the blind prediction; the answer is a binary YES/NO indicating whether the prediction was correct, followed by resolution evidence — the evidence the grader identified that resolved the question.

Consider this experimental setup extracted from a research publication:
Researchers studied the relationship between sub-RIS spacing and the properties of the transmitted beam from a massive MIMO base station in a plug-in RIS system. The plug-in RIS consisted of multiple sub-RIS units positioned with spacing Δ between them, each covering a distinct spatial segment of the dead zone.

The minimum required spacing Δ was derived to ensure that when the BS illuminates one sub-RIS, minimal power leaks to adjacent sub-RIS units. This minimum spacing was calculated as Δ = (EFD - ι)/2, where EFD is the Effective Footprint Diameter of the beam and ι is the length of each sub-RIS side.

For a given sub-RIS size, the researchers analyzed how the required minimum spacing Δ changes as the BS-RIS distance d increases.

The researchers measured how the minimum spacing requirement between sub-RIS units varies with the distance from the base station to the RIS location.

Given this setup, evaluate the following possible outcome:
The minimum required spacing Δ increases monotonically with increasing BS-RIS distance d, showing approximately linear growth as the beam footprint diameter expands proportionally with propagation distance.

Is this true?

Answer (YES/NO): YES